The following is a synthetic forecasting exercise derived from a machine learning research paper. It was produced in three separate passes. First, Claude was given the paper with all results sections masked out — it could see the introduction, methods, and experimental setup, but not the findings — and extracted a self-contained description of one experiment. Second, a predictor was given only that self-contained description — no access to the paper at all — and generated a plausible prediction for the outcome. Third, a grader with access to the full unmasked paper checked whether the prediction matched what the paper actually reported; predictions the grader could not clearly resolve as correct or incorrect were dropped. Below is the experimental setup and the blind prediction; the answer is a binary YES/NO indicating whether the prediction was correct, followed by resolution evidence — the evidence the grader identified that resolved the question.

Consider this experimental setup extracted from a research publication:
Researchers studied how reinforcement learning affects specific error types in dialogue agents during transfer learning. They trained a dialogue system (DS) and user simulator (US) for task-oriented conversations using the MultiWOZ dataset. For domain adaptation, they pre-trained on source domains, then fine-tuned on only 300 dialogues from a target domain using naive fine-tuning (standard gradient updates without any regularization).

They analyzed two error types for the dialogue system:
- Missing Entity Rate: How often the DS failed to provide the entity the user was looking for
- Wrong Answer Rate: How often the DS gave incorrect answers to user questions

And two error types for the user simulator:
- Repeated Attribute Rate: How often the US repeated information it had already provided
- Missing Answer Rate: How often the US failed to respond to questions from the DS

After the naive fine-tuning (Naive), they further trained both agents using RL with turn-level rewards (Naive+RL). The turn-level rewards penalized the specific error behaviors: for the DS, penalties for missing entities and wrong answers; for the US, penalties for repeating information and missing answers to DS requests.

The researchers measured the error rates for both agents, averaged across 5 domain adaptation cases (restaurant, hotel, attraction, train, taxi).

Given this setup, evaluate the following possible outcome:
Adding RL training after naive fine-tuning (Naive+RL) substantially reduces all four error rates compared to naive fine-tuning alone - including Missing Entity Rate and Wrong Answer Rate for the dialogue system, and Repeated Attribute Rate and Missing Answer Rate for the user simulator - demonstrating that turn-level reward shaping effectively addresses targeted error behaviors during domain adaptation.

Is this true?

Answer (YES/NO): YES